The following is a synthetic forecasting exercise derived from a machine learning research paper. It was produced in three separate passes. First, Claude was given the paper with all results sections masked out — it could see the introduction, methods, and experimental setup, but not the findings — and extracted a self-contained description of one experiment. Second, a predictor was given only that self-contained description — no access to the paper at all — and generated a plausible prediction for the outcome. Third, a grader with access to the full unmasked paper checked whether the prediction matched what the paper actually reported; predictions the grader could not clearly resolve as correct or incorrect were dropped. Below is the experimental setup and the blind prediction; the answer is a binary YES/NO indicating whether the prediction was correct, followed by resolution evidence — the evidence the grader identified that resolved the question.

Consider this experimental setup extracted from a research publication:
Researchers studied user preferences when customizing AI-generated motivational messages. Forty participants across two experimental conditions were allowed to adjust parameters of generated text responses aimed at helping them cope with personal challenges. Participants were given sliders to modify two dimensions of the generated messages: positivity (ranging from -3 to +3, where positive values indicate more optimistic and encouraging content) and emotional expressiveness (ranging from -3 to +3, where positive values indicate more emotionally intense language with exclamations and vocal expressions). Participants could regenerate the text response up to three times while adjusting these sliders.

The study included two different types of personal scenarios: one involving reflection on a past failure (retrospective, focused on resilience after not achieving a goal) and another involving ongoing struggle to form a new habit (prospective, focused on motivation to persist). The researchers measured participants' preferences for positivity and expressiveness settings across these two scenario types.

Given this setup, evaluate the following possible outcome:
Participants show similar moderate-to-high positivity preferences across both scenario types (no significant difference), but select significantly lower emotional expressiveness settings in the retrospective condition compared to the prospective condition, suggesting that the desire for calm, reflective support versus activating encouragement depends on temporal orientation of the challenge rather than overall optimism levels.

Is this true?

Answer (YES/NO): NO